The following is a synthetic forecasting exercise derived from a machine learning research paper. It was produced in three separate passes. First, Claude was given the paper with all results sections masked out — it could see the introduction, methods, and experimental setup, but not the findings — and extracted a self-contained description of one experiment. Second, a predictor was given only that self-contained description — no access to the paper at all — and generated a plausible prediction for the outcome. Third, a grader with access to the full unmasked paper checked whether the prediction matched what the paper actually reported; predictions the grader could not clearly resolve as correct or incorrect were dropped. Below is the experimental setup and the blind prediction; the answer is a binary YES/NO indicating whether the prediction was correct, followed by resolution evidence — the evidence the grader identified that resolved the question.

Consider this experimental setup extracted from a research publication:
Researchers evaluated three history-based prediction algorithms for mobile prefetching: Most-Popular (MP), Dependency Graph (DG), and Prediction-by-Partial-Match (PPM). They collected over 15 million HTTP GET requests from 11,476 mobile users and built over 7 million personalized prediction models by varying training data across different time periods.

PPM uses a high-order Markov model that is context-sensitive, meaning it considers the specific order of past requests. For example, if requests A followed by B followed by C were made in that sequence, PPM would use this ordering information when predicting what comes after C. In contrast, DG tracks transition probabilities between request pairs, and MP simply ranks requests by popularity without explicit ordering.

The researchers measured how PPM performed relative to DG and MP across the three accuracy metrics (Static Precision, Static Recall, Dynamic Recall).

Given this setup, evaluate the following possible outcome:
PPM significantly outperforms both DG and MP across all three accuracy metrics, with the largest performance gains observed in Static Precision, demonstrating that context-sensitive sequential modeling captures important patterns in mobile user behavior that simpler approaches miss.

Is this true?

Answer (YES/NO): NO